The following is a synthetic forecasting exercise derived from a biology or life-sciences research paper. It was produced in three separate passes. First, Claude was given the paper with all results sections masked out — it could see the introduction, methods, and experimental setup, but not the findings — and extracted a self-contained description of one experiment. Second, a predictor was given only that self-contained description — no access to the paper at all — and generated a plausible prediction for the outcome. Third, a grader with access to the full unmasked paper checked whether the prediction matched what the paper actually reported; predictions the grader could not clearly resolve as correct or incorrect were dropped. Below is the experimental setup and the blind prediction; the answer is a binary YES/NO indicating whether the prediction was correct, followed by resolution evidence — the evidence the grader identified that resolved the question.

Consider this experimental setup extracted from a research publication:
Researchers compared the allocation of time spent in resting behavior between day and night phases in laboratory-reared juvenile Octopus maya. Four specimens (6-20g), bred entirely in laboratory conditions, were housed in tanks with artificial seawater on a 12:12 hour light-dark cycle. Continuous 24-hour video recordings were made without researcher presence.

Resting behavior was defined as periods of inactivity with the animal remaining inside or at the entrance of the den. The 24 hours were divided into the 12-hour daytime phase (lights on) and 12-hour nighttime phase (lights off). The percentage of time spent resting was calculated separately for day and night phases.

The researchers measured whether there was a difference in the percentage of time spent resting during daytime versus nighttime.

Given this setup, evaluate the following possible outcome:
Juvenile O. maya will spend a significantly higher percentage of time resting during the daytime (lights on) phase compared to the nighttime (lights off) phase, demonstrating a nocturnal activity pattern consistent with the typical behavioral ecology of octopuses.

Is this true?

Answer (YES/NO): NO